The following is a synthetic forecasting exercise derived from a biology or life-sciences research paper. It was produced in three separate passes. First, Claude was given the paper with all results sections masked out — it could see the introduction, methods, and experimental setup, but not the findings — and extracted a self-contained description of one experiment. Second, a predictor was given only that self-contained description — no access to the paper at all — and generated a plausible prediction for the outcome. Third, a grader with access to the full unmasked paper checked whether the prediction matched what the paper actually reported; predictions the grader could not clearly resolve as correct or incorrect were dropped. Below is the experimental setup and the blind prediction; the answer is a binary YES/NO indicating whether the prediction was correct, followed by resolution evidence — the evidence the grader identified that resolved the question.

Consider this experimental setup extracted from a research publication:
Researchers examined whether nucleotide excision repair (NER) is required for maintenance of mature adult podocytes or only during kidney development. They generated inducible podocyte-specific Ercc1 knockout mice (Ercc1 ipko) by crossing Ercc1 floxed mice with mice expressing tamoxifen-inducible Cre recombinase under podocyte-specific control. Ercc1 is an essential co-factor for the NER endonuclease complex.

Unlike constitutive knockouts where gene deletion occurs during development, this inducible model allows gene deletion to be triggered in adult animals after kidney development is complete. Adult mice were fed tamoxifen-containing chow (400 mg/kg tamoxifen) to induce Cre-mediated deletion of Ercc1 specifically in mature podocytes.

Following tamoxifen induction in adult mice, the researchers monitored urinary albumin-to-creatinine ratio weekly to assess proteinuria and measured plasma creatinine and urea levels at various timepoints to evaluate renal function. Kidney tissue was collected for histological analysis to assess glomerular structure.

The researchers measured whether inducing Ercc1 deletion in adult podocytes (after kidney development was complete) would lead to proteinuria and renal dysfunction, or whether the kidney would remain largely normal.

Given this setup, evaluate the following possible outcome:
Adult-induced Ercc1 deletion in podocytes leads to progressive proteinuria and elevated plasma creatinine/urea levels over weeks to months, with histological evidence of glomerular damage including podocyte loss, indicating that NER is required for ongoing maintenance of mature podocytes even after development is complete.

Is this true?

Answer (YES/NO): YES